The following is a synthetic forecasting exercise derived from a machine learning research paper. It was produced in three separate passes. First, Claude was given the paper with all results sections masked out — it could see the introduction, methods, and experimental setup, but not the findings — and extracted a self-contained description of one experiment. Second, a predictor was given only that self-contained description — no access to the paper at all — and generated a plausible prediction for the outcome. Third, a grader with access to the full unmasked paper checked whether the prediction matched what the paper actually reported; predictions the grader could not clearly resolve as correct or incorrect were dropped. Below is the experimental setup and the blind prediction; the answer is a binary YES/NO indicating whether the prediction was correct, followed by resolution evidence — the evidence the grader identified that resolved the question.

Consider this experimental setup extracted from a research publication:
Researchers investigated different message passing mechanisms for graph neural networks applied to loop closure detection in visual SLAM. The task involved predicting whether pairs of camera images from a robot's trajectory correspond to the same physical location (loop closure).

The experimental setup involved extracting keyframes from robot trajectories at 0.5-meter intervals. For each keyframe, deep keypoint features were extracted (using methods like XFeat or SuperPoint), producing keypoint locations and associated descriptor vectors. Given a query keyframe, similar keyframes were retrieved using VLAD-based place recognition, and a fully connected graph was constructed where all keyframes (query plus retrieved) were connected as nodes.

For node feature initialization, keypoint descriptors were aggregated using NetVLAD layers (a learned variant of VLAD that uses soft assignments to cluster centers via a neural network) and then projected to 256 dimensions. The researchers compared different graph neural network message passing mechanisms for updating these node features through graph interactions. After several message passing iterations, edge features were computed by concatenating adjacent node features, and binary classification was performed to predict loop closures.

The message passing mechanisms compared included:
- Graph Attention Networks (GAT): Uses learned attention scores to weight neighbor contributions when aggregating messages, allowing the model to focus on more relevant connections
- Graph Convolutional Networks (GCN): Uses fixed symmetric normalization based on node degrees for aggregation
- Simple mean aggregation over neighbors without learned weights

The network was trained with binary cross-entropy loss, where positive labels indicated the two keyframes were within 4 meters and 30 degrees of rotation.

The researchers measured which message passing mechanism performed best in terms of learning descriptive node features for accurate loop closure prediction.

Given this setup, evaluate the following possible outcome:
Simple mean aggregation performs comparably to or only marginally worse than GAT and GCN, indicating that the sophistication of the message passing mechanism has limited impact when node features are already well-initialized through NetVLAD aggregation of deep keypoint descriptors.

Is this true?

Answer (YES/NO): NO